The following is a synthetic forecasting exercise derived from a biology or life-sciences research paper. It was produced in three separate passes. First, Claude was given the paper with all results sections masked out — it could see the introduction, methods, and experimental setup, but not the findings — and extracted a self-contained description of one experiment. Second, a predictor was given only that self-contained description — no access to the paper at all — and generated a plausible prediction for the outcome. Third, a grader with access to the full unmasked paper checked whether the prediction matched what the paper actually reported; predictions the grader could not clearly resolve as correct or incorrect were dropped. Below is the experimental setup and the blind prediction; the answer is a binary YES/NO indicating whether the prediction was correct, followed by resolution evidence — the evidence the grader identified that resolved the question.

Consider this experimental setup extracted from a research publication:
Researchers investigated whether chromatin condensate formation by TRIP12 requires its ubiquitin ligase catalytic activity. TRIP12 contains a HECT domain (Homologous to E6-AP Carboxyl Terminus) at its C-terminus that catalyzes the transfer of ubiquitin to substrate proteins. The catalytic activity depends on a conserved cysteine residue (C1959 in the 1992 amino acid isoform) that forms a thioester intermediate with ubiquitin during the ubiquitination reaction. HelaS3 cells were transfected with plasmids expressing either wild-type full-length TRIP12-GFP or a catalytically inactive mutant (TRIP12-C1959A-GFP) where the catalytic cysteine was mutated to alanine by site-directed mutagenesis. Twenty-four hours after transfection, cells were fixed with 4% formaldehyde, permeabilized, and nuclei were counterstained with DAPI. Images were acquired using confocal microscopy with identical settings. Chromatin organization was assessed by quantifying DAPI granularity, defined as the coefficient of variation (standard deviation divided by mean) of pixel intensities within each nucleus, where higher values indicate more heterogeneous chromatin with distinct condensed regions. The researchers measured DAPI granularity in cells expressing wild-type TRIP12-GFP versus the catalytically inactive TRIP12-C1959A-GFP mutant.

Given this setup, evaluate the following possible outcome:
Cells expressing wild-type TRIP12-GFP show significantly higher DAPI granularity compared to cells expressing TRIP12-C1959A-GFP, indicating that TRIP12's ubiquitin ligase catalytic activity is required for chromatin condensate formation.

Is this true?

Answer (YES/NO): NO